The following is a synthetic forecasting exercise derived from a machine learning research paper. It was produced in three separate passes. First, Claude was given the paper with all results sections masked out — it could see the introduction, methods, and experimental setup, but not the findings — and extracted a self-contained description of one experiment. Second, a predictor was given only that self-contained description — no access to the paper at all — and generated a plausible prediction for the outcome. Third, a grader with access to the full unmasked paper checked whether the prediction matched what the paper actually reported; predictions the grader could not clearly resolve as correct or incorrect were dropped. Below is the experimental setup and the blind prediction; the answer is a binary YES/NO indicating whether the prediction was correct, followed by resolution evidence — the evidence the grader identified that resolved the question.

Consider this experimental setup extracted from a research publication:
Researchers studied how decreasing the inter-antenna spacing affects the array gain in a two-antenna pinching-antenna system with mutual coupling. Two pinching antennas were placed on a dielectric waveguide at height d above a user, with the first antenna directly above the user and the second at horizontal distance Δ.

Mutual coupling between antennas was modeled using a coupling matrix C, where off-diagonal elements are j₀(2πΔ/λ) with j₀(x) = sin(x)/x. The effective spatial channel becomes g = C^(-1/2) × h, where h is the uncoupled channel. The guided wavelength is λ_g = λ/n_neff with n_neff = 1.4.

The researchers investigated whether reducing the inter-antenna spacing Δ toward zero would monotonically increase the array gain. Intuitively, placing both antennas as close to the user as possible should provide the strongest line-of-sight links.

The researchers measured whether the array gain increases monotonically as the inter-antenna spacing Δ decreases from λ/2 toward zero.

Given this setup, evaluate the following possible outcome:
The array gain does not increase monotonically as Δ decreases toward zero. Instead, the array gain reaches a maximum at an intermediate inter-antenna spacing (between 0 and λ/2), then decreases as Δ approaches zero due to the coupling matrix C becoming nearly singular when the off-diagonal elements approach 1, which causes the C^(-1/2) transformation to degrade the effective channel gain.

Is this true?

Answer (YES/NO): NO